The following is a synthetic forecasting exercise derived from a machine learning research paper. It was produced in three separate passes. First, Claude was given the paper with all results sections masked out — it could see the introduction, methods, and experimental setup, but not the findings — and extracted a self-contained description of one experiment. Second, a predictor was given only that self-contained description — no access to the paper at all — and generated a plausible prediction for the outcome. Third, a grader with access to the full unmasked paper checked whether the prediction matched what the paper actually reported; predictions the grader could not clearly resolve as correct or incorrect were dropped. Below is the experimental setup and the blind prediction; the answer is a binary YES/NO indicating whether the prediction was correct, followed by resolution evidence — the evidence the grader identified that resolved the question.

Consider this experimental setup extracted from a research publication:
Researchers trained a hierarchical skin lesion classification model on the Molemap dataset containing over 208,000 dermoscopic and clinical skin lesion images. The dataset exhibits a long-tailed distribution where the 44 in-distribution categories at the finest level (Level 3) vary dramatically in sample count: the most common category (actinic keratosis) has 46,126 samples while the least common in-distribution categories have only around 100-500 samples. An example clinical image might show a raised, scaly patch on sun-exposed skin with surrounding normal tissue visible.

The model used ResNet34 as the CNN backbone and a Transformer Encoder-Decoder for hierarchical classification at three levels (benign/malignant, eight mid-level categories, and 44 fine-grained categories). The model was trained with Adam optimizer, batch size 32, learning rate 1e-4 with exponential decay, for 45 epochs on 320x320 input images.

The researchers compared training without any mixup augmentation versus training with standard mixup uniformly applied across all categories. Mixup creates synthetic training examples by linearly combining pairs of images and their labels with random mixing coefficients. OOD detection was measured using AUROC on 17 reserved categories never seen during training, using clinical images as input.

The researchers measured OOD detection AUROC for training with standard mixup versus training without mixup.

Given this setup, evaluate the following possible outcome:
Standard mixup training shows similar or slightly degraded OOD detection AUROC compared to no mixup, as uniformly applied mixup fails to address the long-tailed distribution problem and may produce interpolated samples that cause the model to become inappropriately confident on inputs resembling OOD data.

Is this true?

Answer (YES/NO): NO